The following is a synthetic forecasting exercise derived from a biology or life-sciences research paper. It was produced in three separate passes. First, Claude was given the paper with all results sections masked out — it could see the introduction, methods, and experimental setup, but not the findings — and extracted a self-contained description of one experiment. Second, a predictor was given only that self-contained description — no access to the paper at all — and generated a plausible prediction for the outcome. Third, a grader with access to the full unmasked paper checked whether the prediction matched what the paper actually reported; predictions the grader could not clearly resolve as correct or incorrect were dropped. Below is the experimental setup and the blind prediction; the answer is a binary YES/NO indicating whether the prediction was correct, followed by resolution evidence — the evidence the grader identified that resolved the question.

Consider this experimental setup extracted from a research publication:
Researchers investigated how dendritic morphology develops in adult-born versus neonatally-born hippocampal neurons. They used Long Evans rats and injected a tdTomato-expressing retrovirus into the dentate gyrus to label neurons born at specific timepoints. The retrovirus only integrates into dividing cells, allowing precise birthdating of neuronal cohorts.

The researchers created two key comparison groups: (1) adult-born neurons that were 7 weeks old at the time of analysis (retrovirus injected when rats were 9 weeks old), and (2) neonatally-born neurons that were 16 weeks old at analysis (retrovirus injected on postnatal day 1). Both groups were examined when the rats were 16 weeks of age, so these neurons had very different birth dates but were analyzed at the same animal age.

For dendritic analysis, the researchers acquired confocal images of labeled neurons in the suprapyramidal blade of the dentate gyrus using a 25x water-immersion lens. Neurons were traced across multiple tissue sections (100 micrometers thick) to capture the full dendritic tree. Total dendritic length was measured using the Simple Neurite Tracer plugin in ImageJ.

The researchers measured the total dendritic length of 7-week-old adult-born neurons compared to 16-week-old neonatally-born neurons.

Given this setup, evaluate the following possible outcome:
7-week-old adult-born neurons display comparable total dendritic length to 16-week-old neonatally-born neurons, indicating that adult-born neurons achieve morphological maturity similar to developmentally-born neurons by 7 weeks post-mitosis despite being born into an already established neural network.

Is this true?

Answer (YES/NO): NO